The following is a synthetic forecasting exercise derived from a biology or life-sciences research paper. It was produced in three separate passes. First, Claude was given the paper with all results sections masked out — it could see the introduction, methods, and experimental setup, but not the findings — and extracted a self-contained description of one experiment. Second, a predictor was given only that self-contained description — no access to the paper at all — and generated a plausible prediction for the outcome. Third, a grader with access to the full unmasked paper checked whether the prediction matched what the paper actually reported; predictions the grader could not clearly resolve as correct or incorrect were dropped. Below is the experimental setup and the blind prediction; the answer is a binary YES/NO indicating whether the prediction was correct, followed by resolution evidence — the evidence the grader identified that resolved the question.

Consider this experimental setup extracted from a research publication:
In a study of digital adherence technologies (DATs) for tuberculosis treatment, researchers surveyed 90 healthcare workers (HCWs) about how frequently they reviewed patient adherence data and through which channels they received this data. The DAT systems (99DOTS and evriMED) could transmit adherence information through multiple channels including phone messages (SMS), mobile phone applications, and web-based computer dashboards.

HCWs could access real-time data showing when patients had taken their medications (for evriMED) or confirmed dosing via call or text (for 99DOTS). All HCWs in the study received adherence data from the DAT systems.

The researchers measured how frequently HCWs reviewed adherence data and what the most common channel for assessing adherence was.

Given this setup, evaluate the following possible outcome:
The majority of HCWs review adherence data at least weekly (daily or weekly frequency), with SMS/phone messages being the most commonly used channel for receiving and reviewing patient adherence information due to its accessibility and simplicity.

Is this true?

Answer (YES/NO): NO